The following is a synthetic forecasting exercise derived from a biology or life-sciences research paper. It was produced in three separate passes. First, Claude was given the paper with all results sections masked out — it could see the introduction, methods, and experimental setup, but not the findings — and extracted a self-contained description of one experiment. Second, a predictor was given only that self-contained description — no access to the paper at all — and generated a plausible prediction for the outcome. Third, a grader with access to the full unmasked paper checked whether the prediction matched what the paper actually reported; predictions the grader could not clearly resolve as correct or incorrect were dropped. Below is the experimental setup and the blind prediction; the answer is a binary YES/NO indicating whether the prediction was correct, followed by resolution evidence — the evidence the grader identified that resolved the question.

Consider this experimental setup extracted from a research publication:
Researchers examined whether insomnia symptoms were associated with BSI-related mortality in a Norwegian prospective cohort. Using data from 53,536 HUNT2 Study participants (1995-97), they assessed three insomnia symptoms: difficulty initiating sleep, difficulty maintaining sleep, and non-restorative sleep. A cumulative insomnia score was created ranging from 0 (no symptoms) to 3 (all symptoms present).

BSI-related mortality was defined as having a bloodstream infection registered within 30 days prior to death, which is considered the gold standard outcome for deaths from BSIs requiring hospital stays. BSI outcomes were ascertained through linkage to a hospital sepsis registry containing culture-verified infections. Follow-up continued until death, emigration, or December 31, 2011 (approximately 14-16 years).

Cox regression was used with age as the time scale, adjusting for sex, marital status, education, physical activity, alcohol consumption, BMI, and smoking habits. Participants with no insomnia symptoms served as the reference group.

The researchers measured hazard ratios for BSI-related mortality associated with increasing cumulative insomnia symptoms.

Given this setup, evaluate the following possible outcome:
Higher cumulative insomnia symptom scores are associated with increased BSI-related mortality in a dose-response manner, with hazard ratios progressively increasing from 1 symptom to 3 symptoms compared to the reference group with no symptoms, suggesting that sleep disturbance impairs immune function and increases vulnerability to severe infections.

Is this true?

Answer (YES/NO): NO